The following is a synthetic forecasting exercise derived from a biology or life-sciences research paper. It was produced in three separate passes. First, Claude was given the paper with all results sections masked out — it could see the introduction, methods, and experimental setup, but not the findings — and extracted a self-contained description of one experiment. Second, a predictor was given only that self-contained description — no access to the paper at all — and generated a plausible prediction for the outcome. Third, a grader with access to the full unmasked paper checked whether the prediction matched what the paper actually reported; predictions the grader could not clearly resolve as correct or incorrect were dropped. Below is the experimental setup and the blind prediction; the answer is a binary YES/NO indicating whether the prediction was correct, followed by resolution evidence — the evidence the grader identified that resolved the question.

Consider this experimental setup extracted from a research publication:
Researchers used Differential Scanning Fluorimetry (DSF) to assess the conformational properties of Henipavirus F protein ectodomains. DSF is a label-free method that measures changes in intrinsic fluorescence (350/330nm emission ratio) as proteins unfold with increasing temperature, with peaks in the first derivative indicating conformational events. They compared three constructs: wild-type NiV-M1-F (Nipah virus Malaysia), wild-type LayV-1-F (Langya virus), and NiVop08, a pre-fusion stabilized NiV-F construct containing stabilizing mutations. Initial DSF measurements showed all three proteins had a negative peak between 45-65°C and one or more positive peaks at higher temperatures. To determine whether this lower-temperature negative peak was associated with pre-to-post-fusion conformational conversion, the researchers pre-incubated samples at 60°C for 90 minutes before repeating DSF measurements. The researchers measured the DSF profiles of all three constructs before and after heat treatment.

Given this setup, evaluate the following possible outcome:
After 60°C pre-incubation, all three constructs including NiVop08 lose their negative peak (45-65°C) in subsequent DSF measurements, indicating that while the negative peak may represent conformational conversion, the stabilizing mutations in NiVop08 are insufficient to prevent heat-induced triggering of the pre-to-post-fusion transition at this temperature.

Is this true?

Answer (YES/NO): NO